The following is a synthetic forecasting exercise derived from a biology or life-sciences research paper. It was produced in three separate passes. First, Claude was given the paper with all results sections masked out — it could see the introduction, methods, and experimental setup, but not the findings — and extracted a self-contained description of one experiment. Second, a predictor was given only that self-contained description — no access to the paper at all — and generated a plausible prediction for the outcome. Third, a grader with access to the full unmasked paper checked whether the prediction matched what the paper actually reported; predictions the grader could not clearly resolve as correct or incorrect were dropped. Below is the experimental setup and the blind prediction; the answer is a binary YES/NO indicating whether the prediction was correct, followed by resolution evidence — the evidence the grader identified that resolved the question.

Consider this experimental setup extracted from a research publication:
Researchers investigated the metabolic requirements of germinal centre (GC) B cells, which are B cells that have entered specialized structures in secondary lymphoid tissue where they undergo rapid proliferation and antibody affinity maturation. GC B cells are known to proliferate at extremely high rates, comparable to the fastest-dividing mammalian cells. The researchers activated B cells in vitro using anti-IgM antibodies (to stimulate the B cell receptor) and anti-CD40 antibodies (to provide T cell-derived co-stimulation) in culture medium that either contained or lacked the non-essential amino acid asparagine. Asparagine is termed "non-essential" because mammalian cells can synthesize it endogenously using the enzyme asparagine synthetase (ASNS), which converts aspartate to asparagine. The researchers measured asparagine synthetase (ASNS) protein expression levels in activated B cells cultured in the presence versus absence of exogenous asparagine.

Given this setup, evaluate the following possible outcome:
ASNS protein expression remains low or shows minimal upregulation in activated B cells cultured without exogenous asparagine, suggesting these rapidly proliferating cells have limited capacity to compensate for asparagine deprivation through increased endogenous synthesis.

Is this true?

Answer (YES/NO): NO